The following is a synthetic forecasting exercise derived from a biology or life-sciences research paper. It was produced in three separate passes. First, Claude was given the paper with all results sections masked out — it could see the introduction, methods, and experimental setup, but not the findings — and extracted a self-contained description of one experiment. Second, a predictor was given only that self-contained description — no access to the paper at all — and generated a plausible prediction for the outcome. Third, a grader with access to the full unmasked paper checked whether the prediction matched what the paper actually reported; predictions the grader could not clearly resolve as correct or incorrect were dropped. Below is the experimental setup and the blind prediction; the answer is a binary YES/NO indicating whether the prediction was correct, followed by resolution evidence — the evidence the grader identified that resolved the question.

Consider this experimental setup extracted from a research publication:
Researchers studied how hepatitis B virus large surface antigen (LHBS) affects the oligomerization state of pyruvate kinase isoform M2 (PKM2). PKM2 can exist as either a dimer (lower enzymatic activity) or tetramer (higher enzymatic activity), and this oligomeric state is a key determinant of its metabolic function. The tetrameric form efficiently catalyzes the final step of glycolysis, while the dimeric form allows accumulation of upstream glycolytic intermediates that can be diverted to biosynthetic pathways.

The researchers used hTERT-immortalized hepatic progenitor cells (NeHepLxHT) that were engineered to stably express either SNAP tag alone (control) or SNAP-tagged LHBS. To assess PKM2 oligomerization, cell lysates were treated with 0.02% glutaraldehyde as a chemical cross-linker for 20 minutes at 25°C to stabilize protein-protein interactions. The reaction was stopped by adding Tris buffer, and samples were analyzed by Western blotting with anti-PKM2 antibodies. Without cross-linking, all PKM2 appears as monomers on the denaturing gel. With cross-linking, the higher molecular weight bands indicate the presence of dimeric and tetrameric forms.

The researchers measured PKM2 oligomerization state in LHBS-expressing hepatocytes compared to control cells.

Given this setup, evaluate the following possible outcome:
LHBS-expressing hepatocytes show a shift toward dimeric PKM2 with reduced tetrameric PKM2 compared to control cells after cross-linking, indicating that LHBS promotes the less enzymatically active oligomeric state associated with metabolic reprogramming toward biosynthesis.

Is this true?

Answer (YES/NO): YES